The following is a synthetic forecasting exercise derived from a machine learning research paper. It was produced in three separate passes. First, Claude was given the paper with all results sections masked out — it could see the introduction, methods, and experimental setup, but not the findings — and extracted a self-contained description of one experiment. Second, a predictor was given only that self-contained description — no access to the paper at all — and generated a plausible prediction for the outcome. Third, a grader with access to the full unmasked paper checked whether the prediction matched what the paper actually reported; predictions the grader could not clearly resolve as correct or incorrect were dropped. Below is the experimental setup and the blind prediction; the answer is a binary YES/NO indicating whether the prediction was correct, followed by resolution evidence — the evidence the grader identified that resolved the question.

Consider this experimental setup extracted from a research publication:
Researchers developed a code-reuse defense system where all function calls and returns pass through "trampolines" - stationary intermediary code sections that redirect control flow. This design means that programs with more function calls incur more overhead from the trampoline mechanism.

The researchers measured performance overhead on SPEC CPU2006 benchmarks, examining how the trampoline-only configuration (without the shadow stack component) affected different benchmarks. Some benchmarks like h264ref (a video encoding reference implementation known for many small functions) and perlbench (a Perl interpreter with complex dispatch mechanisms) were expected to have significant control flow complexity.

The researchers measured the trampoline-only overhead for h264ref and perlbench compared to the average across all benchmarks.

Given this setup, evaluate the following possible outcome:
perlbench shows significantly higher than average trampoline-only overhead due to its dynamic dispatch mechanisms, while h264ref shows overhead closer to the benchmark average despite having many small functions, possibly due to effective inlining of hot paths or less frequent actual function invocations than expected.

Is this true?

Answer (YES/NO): NO